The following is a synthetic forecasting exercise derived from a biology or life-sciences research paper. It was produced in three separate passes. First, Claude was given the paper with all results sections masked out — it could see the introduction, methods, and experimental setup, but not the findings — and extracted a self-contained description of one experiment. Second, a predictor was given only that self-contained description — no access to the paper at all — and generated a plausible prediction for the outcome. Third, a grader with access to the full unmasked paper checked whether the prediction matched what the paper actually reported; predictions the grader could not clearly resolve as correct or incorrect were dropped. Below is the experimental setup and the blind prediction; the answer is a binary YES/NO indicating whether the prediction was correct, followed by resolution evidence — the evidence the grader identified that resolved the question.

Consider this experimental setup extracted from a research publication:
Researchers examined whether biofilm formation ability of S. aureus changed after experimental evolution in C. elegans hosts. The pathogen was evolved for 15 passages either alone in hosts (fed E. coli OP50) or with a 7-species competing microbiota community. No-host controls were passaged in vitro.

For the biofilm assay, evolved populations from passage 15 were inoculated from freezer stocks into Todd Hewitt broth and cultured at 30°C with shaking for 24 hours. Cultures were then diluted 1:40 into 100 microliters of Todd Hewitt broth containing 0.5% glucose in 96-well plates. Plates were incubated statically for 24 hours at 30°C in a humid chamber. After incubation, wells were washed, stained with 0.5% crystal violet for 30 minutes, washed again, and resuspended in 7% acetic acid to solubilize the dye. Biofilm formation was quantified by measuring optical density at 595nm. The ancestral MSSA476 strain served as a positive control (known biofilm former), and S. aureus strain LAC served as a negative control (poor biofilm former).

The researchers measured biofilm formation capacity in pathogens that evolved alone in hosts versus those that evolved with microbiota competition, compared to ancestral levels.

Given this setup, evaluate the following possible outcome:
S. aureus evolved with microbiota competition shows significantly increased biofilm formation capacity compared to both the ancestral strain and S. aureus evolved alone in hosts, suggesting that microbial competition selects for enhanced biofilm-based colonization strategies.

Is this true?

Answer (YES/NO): NO